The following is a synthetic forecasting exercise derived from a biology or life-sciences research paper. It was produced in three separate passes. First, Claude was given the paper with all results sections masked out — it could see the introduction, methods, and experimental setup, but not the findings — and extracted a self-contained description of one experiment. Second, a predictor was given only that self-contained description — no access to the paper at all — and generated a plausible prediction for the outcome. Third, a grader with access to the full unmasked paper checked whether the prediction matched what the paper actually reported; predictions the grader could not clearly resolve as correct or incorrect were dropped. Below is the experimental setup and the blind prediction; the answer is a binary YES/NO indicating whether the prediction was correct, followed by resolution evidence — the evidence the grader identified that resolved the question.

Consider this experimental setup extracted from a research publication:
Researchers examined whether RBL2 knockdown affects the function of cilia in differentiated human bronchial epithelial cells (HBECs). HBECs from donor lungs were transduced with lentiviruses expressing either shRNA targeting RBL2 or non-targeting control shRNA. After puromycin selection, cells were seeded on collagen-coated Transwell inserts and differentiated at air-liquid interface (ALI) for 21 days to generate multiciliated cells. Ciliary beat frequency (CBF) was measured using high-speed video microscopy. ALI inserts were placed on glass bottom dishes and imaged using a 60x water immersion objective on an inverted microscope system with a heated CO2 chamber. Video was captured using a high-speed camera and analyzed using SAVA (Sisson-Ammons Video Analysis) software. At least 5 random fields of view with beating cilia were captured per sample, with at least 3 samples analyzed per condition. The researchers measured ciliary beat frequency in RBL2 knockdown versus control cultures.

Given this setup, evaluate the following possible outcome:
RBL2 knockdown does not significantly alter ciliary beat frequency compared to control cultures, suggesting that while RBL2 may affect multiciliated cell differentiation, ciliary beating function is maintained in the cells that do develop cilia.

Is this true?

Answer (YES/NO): YES